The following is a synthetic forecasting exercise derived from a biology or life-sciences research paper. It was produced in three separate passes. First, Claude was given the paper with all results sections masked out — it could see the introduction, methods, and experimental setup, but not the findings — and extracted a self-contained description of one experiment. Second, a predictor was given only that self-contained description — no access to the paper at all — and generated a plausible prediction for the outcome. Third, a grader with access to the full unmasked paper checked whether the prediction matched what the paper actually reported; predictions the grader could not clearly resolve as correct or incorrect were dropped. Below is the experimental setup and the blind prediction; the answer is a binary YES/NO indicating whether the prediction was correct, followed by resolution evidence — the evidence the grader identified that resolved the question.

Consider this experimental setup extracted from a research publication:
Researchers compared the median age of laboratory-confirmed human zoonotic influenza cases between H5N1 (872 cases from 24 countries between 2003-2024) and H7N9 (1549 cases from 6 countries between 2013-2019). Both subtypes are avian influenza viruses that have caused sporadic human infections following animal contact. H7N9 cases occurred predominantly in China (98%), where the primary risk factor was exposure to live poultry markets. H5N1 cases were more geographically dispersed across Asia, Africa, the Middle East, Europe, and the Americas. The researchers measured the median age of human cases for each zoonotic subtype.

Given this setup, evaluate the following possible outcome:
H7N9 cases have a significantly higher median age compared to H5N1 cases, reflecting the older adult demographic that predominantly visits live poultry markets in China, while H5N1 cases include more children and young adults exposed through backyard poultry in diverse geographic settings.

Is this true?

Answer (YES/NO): NO